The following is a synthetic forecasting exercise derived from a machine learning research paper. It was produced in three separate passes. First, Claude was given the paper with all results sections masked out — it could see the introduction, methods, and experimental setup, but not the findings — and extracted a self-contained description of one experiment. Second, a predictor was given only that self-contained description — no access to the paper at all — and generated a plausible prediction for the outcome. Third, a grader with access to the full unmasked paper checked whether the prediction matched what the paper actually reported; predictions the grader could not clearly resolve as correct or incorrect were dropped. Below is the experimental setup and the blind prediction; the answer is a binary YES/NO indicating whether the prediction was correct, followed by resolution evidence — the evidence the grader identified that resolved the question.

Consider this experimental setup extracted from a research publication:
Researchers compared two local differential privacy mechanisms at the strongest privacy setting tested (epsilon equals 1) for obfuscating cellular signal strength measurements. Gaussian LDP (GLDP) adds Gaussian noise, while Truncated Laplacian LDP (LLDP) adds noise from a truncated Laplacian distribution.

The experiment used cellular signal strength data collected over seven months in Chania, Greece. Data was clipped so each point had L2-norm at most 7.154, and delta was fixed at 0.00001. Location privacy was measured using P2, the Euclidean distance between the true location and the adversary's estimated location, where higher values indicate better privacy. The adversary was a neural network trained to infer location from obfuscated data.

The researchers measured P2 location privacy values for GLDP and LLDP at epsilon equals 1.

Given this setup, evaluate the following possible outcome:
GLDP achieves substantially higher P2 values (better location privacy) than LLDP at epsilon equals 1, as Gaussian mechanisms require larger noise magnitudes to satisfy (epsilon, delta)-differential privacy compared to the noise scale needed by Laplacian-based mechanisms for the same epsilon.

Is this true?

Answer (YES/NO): NO